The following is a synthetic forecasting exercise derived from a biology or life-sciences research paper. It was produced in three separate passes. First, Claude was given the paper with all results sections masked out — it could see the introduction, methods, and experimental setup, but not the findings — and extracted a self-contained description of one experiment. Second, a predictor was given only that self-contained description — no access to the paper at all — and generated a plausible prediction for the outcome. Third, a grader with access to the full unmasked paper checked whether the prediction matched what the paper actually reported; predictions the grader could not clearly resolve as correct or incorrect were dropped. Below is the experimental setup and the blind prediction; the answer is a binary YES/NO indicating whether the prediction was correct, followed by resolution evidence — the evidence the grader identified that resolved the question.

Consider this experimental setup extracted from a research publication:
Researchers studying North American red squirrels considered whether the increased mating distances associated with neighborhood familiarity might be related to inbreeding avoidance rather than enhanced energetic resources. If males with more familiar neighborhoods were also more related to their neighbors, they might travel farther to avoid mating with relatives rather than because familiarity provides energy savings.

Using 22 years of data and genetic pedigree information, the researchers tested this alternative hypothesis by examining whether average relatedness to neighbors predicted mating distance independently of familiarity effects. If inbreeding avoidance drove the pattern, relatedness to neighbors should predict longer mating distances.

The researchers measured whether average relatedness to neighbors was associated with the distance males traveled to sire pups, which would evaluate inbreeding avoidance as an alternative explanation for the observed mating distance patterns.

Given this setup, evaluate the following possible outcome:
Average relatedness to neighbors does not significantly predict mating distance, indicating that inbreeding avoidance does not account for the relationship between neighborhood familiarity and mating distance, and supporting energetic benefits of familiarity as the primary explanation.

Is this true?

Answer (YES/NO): YES